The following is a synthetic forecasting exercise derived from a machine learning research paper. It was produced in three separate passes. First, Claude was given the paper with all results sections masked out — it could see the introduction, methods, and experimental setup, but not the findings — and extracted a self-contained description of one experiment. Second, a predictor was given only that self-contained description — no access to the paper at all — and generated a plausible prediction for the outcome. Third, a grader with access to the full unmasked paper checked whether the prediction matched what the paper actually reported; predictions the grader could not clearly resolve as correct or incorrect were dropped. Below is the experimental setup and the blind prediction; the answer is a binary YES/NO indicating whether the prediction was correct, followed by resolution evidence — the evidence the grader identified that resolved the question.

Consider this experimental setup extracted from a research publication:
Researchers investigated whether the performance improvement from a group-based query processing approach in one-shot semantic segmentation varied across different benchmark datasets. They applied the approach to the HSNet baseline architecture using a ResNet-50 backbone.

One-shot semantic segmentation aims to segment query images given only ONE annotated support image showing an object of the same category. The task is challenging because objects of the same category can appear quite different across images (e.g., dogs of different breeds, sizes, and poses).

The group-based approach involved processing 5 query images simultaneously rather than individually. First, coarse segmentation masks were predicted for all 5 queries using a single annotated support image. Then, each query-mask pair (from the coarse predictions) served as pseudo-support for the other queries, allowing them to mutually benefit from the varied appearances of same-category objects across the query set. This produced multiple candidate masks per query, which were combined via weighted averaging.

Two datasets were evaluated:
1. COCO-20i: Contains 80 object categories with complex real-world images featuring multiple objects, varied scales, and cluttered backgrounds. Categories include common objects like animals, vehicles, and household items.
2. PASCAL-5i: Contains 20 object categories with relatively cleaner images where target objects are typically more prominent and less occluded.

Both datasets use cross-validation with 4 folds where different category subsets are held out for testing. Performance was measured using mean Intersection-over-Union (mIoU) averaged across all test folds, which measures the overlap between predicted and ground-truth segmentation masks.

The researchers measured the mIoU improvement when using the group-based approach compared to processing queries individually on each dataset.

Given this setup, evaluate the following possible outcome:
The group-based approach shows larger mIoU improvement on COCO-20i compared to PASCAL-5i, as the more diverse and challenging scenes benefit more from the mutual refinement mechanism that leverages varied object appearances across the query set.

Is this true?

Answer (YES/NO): YES